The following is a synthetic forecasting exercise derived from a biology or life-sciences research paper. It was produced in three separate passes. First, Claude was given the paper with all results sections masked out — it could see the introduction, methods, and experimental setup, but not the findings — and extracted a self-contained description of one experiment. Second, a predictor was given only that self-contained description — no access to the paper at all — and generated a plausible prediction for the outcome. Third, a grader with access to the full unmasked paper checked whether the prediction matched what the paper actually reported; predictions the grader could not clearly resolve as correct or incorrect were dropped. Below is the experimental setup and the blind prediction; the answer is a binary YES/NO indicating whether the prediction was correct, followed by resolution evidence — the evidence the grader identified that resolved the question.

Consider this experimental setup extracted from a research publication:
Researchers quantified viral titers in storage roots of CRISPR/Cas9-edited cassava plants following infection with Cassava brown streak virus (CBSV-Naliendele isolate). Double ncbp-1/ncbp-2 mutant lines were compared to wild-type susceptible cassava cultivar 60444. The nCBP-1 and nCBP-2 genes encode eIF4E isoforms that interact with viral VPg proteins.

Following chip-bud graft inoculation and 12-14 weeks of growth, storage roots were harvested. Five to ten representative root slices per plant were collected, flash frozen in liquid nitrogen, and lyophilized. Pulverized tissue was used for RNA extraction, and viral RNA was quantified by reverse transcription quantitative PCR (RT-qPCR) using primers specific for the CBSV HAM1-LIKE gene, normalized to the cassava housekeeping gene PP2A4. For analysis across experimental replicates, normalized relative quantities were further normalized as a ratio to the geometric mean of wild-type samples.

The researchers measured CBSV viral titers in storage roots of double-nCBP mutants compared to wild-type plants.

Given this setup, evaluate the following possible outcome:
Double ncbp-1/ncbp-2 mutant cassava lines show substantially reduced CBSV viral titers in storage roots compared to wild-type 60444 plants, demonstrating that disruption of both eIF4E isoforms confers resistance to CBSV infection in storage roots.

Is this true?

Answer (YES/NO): YES